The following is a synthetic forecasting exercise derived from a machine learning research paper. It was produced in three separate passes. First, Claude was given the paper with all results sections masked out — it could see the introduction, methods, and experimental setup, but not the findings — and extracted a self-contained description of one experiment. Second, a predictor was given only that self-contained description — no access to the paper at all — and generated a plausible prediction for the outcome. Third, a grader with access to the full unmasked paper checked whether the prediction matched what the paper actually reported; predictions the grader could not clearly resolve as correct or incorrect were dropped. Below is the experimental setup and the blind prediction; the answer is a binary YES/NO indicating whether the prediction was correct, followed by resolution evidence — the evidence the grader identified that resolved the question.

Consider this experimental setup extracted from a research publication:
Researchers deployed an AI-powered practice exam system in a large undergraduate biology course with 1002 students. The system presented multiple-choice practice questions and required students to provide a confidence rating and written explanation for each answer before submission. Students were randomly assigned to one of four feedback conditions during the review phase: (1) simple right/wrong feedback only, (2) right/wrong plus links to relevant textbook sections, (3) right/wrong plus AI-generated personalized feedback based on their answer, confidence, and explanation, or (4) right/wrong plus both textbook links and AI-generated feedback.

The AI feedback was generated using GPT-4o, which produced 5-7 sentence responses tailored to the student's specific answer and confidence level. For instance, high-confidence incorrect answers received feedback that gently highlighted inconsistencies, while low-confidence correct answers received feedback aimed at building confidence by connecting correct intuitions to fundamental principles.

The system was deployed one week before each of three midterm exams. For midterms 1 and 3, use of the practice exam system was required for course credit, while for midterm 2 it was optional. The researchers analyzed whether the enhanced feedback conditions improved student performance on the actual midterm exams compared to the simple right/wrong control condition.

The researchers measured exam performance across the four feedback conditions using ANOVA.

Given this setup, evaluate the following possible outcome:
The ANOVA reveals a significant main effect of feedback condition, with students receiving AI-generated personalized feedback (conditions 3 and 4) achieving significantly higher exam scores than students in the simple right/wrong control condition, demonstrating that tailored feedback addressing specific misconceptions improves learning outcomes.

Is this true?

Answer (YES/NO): NO